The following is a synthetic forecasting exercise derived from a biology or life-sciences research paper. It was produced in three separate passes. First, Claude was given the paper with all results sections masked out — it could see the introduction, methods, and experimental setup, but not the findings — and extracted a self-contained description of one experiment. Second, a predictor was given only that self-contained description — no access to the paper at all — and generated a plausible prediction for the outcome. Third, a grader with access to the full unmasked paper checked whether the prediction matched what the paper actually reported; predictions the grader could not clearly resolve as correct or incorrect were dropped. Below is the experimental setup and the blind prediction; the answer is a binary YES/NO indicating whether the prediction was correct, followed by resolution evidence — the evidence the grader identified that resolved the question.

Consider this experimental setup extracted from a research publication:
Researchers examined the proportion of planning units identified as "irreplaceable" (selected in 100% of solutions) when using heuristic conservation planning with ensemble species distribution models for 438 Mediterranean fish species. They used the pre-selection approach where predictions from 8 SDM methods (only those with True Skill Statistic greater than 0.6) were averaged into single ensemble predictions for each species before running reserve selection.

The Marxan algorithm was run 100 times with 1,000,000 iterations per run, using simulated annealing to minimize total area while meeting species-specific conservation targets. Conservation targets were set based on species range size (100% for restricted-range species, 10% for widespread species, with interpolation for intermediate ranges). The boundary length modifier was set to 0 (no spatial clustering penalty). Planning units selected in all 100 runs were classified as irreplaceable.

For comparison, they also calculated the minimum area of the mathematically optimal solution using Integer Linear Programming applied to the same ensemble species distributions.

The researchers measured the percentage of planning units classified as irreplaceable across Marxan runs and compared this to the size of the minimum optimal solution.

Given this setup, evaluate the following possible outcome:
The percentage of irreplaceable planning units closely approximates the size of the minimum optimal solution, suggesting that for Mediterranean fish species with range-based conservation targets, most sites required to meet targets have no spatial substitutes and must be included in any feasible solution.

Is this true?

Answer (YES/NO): YES